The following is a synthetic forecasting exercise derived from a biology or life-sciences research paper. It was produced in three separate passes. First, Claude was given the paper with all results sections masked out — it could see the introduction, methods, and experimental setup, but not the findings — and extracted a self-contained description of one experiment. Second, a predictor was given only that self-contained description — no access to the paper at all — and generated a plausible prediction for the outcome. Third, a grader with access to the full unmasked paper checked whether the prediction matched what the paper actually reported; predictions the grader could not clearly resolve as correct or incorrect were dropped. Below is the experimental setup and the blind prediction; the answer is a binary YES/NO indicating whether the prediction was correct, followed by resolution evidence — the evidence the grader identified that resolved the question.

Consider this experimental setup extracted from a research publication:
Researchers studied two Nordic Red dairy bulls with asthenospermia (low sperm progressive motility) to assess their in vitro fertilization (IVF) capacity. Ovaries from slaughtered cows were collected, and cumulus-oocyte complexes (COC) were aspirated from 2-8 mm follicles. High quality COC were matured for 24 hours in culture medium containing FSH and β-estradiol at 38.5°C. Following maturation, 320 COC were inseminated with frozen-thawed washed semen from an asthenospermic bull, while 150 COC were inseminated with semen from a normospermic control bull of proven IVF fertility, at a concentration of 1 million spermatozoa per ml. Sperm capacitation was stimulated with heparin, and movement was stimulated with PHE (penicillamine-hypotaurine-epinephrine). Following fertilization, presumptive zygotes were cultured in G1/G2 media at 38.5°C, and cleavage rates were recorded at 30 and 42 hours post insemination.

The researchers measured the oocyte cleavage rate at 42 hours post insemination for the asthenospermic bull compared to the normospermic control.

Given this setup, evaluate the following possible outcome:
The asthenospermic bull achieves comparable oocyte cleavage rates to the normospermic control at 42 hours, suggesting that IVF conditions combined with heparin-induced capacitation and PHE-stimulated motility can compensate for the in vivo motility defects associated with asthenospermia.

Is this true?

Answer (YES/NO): NO